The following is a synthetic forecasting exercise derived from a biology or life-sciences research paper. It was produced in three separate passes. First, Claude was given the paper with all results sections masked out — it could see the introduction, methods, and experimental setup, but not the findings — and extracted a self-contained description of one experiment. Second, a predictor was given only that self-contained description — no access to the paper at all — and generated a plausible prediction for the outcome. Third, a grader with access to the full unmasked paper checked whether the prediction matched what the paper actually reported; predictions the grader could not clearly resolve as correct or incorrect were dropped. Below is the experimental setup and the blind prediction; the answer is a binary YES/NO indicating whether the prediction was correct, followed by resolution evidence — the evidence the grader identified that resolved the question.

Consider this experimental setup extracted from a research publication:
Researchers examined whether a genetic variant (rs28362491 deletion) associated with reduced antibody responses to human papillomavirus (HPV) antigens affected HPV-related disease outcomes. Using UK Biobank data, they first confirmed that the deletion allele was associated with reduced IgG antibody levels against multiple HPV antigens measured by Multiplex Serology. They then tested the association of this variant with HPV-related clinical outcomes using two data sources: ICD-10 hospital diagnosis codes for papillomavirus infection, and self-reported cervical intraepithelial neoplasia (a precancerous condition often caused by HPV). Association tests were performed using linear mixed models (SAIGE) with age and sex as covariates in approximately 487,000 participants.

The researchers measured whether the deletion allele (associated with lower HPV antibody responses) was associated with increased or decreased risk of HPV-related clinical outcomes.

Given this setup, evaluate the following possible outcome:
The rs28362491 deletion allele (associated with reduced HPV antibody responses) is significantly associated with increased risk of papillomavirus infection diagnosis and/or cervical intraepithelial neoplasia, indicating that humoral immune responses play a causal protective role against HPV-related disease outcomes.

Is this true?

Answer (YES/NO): YES